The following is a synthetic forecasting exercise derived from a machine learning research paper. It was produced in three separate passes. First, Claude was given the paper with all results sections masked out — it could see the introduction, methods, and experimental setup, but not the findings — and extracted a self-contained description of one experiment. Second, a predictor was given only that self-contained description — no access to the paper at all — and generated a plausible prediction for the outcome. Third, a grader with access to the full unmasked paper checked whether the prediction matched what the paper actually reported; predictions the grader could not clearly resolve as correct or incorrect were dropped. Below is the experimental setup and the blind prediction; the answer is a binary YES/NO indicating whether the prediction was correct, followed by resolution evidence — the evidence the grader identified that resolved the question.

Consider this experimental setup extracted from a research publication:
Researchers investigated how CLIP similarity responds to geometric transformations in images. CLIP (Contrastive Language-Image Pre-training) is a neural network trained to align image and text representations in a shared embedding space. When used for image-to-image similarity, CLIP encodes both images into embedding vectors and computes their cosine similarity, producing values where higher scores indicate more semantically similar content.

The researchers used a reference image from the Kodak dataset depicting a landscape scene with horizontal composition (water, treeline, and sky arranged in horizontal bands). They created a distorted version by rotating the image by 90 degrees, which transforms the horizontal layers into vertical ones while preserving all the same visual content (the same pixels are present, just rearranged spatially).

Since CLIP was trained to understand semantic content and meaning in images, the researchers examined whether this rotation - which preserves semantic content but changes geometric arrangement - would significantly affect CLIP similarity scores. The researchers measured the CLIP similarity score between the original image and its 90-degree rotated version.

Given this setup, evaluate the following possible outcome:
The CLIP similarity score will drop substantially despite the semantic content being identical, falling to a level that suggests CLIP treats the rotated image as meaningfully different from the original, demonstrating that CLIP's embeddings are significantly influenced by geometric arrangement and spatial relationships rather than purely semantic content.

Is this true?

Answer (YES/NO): NO